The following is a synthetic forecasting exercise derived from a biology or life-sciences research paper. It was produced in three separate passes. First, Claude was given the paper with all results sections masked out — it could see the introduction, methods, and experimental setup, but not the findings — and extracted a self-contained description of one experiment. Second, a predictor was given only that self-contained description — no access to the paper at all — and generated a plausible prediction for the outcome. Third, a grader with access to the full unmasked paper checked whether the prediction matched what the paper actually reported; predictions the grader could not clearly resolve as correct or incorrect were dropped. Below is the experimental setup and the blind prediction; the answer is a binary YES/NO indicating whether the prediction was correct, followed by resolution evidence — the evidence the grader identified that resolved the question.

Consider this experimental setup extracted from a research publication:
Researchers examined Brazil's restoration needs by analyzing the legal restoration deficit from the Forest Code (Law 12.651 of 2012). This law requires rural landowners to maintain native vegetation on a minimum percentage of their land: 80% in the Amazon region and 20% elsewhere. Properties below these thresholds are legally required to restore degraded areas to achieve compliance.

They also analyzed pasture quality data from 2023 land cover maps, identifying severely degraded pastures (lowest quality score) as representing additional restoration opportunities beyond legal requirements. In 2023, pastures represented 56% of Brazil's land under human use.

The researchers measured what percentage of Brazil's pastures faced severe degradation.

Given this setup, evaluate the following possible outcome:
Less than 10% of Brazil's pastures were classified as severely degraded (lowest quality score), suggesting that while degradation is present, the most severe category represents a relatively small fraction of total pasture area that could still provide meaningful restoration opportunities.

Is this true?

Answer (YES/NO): NO